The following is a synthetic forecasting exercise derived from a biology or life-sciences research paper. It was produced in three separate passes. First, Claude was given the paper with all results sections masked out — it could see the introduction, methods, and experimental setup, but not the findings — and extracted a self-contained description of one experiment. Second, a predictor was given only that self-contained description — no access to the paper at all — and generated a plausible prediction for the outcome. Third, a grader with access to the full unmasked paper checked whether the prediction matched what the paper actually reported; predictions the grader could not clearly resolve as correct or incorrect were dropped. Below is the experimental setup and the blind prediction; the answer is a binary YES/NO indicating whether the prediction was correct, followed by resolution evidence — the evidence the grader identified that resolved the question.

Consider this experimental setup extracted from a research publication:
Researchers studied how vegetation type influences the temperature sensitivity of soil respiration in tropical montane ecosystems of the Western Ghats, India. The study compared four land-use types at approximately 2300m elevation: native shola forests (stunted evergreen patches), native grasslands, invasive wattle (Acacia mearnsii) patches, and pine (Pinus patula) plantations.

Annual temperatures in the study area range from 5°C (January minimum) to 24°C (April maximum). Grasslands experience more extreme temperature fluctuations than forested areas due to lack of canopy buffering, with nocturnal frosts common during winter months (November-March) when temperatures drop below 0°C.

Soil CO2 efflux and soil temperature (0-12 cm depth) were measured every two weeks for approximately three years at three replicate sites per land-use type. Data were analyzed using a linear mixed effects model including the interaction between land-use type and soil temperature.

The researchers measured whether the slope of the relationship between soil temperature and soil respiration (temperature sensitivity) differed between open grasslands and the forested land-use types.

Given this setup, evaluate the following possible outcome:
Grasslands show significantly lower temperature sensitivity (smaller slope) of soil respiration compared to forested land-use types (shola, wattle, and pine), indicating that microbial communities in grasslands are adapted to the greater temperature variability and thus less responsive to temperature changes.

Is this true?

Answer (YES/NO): NO